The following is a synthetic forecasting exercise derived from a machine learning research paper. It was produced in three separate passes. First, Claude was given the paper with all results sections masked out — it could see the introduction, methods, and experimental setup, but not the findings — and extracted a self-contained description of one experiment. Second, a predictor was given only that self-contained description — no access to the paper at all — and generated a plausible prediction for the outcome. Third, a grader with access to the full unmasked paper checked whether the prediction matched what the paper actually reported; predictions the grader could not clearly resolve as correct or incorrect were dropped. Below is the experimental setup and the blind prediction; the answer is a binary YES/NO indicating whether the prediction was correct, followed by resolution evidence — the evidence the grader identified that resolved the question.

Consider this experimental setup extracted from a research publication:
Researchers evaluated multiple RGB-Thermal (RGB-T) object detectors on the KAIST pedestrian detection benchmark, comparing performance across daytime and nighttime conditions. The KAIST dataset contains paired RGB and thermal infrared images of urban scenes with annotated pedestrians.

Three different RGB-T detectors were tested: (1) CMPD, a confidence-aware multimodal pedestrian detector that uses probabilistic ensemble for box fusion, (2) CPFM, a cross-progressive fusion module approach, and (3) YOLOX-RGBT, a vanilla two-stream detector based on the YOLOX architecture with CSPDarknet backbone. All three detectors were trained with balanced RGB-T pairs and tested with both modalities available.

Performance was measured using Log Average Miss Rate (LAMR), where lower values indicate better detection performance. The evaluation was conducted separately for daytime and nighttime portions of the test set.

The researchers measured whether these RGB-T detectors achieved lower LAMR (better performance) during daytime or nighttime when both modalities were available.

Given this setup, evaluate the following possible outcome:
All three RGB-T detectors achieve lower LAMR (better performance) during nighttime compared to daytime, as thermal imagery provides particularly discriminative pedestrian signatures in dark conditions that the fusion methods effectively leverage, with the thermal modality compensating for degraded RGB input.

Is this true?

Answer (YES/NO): YES